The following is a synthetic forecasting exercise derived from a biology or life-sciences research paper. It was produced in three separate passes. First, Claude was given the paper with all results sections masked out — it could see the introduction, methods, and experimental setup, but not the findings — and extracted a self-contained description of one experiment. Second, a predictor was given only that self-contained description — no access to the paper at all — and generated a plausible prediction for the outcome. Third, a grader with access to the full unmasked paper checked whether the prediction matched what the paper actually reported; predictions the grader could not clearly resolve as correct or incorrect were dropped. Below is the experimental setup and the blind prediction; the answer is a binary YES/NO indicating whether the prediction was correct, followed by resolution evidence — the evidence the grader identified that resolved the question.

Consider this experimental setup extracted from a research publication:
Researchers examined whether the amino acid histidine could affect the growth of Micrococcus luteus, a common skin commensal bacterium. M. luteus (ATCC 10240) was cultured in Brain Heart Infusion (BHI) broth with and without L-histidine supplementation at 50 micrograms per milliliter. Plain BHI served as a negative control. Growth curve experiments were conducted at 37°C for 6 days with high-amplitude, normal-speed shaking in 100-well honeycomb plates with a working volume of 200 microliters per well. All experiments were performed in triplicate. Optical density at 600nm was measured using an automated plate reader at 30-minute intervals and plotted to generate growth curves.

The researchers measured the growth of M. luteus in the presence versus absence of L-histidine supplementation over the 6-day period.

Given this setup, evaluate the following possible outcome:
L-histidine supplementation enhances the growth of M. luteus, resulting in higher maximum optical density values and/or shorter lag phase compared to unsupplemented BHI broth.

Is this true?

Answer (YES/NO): YES